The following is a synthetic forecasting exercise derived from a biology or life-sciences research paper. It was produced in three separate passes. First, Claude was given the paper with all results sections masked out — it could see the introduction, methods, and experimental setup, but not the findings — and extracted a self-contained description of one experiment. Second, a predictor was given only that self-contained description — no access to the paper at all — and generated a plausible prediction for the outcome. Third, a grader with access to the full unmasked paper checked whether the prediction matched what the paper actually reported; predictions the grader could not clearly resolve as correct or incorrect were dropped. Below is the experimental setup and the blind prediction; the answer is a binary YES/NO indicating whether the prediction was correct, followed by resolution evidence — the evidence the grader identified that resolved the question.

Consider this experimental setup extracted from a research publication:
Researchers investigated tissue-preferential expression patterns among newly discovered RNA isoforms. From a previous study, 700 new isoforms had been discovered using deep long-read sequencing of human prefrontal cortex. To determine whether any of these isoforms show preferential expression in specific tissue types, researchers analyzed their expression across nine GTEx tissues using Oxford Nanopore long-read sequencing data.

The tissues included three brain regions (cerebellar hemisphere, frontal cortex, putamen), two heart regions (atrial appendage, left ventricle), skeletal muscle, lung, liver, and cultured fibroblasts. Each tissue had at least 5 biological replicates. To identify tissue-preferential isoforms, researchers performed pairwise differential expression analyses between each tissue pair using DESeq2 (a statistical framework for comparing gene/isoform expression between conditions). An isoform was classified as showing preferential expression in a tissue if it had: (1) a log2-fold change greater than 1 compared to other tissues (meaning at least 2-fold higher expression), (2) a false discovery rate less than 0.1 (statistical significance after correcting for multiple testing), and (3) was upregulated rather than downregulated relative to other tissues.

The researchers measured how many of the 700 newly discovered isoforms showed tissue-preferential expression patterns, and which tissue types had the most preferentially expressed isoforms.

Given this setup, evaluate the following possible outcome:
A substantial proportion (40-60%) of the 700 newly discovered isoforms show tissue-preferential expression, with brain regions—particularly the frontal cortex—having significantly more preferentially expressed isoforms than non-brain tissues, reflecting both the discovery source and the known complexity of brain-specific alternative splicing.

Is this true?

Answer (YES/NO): NO